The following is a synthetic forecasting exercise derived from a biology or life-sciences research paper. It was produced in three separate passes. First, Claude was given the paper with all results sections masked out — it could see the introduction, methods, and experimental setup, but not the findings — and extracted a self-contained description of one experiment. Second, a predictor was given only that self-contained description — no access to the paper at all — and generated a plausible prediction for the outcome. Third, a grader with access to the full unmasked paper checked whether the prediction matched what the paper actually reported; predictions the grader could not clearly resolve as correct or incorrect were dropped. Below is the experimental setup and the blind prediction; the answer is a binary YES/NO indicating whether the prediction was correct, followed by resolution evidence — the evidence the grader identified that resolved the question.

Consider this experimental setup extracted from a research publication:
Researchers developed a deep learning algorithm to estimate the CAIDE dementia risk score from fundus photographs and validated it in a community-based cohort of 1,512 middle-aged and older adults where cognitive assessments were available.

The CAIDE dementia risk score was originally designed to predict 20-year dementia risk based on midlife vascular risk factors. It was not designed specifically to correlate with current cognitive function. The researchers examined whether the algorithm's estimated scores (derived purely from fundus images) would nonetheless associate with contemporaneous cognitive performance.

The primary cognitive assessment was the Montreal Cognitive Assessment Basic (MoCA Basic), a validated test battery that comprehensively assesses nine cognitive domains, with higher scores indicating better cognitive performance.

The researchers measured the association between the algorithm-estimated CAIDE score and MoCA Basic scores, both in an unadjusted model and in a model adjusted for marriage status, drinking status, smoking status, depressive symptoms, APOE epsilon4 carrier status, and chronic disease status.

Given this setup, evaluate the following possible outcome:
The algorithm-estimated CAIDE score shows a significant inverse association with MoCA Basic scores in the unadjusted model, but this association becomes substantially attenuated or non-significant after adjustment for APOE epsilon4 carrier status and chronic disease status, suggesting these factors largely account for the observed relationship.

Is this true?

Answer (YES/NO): NO